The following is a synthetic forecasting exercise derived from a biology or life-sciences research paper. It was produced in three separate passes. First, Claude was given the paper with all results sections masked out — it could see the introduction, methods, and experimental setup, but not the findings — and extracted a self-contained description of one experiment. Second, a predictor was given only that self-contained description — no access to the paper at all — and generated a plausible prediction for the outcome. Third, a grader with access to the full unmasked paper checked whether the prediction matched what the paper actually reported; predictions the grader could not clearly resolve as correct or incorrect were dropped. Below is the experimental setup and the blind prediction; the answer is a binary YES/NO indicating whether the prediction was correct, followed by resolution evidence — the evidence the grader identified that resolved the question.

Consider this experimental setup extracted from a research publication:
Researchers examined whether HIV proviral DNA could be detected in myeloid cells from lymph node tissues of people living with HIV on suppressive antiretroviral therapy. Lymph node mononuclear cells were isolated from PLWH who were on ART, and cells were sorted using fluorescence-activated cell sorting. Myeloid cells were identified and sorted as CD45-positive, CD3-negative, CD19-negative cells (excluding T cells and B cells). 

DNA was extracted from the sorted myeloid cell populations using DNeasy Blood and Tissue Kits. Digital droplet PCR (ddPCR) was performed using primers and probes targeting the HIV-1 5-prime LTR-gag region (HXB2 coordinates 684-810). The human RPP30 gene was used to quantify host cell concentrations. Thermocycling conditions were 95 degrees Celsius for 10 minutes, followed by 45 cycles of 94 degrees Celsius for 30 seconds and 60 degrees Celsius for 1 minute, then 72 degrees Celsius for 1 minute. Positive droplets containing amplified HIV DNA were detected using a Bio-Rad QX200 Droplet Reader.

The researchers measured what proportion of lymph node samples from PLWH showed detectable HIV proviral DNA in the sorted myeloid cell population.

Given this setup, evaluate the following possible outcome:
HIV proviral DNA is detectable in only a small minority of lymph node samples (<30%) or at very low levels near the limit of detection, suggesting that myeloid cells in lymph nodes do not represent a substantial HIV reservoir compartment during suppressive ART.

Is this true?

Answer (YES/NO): NO